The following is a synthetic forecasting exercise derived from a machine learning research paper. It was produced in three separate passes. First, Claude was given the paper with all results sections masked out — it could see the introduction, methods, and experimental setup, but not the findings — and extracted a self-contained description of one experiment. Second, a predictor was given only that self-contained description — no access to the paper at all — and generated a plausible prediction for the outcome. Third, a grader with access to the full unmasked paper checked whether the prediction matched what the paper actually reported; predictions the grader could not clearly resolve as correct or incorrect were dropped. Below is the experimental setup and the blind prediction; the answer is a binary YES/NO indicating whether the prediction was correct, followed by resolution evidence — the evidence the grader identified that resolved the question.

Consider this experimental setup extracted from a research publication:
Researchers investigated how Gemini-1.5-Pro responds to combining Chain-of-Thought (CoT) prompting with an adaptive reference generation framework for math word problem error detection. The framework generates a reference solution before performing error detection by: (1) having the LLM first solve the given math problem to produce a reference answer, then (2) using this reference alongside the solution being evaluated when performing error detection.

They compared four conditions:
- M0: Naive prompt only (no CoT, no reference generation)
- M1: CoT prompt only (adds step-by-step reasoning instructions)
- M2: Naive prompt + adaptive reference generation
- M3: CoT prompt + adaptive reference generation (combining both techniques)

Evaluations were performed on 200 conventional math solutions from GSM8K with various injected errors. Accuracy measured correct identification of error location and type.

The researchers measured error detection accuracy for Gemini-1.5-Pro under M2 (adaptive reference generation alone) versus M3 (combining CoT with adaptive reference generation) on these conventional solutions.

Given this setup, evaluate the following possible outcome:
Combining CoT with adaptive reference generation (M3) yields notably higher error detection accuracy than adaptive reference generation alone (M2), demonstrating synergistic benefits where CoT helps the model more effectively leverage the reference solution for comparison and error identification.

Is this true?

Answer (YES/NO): NO